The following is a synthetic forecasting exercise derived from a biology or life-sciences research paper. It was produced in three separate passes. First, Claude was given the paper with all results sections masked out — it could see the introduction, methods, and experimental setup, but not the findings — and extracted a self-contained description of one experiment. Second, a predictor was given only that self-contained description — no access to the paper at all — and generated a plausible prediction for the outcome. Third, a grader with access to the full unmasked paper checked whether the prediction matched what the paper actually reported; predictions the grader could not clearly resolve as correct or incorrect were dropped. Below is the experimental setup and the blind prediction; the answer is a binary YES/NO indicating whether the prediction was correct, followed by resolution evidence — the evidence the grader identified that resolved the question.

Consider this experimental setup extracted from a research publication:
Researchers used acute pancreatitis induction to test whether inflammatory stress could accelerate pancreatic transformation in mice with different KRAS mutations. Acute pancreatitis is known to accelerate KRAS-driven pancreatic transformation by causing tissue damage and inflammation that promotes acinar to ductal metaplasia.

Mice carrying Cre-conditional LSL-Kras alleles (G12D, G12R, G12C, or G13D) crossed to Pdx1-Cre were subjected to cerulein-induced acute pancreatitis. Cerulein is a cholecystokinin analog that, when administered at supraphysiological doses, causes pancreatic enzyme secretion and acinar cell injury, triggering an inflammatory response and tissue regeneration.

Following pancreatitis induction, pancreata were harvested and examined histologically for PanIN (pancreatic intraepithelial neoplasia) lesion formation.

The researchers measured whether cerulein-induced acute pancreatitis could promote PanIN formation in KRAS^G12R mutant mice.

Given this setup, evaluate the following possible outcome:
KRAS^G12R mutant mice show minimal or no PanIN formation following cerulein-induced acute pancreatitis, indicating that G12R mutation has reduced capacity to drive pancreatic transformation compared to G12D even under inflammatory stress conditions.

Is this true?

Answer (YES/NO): YES